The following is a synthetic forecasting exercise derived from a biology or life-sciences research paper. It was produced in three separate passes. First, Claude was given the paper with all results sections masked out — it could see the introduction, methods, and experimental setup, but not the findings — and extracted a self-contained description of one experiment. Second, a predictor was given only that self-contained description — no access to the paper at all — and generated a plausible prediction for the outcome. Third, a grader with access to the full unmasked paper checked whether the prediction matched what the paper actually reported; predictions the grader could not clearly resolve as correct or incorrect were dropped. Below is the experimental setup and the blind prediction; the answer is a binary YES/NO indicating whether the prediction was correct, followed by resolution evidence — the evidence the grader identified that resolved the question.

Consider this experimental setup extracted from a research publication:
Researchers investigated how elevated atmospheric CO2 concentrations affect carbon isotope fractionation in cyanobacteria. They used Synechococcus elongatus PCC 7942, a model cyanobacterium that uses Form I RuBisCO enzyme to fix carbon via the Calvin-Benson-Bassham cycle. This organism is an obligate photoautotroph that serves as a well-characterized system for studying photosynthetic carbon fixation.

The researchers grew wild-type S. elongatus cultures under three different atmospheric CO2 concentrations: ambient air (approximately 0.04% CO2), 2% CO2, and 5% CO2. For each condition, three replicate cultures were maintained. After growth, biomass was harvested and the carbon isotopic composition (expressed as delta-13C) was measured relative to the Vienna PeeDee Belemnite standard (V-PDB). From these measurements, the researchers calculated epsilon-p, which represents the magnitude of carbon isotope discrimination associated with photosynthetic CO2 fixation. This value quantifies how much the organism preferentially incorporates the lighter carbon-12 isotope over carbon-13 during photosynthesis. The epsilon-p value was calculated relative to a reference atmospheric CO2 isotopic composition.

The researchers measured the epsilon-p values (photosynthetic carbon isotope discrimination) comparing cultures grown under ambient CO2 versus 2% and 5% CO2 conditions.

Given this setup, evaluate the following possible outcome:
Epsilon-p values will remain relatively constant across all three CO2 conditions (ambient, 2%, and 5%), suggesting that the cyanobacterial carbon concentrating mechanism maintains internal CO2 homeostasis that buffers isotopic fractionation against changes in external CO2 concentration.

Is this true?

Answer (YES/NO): NO